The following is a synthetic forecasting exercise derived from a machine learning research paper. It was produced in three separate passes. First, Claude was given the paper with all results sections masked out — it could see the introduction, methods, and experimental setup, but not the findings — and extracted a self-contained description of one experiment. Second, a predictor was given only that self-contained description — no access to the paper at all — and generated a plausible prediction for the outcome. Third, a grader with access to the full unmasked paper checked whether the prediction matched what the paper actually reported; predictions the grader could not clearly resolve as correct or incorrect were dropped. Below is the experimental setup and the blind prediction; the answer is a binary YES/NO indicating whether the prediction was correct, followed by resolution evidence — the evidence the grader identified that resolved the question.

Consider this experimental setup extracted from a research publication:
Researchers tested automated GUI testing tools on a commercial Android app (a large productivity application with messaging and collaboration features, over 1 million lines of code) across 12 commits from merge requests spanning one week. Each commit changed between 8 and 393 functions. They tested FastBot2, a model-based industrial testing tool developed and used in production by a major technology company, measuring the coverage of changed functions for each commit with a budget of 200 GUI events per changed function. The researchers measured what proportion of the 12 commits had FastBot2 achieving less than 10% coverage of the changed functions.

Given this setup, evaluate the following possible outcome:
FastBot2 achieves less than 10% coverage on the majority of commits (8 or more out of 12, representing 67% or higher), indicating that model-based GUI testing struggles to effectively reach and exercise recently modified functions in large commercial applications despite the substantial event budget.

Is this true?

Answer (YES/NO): YES